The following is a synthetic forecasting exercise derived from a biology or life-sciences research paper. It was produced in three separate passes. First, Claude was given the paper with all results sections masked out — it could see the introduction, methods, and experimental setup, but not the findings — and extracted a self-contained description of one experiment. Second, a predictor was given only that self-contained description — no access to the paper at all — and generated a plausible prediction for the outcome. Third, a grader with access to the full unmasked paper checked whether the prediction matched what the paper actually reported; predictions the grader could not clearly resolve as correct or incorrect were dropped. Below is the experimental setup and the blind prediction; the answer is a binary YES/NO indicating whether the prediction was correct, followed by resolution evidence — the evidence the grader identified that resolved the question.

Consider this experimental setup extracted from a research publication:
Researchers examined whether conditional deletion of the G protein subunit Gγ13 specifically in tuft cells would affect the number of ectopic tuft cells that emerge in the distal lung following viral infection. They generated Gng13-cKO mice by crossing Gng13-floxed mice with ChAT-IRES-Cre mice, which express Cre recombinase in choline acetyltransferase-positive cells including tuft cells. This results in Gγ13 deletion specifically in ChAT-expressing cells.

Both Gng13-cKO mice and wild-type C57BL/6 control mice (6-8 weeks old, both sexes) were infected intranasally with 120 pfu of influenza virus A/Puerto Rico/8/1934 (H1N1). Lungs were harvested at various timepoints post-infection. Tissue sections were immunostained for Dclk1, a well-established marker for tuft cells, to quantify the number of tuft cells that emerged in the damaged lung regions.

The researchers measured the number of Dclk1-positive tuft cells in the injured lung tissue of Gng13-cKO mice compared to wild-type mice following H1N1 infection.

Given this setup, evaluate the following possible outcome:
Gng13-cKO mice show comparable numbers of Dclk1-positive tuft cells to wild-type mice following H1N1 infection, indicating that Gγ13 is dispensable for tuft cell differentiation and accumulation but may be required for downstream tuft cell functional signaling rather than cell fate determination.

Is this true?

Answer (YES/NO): NO